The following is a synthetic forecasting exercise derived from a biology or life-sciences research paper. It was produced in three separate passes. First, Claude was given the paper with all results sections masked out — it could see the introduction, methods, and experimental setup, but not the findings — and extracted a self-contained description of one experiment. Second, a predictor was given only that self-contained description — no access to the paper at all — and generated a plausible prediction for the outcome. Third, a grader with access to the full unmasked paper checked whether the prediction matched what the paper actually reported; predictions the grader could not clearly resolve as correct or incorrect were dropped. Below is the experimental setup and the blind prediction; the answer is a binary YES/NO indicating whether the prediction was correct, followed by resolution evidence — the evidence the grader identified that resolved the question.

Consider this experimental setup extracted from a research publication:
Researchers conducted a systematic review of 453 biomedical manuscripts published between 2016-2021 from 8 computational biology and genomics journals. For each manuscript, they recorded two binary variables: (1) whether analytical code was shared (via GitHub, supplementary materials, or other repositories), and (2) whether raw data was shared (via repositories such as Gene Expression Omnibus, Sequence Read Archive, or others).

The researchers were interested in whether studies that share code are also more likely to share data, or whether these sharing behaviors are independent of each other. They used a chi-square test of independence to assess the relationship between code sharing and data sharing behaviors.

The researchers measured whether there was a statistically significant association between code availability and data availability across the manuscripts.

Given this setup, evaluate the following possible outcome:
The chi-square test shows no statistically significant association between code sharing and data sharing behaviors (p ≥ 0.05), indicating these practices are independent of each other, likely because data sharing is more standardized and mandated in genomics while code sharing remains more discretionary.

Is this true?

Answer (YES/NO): NO